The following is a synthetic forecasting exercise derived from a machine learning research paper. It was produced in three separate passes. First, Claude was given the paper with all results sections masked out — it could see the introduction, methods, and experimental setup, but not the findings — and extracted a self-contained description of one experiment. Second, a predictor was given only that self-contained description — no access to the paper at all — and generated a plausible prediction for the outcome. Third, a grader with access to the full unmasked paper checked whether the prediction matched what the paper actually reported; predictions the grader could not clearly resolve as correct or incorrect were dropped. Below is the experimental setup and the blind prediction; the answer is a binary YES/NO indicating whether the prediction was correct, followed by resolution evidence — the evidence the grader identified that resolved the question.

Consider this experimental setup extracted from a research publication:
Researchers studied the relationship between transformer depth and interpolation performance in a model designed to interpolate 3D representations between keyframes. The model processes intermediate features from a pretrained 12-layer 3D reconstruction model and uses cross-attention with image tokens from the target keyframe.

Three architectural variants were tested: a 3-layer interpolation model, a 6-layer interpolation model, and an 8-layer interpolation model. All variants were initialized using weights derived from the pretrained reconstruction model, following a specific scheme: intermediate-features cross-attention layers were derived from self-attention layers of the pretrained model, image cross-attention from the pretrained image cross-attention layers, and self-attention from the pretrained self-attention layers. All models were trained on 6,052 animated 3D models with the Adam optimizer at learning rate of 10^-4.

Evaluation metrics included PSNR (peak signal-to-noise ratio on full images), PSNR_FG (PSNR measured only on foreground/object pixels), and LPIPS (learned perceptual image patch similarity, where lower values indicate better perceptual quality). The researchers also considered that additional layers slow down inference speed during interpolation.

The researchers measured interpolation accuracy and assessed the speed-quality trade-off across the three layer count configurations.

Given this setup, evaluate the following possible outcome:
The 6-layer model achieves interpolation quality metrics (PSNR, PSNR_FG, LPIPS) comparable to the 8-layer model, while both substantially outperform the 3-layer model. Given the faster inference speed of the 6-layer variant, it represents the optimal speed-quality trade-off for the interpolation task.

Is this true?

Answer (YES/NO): YES